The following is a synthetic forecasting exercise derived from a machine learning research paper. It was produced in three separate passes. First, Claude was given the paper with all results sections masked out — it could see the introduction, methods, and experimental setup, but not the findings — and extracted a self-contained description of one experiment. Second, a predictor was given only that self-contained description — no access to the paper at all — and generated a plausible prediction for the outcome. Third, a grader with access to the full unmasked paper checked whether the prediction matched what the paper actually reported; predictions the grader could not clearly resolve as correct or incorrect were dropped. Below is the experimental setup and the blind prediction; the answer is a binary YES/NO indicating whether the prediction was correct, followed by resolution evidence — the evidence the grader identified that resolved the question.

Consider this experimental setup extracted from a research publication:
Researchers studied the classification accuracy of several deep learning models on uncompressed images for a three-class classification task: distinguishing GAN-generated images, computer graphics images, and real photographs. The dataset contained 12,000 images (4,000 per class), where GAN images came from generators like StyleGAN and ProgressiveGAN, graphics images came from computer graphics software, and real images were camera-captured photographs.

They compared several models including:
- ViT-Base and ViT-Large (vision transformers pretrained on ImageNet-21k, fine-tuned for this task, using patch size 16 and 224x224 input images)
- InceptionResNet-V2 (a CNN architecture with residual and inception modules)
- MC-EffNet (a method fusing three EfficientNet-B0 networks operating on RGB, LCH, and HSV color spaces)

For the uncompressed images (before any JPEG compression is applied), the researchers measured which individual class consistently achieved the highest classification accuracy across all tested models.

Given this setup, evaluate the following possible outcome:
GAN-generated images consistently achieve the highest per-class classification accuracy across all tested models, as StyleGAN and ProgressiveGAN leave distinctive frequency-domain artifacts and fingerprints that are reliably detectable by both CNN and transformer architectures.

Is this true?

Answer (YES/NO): YES